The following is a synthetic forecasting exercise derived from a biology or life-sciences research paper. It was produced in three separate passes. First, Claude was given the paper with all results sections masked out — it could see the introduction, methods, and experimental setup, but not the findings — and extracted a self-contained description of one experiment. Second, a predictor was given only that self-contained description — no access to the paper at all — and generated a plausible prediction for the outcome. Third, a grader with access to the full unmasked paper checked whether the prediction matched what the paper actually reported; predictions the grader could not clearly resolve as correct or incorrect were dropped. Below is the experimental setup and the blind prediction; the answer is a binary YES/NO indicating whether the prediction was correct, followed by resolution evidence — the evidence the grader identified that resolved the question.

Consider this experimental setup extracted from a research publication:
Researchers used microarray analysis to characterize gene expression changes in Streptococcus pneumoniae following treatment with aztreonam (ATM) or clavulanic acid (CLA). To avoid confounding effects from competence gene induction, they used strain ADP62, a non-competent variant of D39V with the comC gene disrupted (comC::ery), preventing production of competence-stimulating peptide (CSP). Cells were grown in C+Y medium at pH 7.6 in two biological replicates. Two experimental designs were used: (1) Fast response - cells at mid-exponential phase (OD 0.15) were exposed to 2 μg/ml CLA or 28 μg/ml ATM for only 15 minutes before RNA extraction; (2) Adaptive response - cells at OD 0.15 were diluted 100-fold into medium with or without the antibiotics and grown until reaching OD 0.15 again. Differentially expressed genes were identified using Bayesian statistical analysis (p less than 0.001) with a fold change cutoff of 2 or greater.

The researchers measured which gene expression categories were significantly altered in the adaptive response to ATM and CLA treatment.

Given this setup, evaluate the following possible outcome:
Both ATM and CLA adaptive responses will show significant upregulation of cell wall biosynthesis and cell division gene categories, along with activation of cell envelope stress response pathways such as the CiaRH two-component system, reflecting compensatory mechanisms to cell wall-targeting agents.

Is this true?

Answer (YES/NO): NO